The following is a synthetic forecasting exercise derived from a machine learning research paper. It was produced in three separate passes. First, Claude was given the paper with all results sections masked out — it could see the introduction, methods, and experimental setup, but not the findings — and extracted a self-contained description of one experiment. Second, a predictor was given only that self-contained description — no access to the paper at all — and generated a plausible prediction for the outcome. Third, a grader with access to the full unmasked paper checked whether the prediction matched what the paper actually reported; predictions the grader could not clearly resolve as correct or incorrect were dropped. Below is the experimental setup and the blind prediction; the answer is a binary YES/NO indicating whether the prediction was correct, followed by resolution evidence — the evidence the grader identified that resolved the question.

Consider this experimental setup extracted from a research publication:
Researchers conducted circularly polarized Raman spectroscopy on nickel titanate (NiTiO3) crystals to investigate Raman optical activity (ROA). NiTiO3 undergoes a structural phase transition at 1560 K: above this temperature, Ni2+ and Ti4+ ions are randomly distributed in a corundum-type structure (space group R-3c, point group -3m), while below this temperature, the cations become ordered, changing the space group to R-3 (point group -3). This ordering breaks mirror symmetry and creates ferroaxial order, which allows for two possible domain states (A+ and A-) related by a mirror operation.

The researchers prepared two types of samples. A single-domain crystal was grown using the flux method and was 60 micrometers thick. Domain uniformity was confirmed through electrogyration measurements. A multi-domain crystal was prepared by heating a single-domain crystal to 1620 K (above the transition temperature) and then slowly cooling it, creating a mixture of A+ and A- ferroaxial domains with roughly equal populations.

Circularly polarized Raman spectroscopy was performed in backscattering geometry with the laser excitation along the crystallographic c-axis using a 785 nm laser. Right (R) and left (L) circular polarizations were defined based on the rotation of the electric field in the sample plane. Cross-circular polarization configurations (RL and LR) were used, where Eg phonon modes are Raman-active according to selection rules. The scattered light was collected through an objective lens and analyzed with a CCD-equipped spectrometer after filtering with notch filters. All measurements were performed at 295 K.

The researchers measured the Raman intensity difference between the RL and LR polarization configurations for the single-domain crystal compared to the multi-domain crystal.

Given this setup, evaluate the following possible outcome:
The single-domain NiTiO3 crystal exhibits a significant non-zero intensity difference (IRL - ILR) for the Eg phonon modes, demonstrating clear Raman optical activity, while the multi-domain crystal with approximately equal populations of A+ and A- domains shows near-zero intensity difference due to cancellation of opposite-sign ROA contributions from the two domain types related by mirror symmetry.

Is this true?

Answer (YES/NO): NO